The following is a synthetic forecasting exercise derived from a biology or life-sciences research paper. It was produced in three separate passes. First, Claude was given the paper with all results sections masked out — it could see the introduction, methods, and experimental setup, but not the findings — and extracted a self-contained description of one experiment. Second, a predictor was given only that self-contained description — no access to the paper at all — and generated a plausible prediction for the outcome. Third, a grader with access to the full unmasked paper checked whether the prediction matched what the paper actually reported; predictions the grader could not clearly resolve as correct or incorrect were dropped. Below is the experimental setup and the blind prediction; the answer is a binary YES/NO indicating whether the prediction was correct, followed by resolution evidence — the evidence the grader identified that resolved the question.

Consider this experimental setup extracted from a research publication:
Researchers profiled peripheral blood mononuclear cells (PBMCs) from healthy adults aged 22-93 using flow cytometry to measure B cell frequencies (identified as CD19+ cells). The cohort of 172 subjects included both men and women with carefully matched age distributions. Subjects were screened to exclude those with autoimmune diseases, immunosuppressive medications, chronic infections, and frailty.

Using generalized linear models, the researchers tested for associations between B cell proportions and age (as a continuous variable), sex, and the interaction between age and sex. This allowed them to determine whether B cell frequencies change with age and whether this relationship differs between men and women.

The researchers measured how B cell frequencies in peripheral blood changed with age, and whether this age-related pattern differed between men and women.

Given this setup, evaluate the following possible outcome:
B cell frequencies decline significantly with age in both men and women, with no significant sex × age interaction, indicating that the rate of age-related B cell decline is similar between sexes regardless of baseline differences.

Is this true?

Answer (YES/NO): NO